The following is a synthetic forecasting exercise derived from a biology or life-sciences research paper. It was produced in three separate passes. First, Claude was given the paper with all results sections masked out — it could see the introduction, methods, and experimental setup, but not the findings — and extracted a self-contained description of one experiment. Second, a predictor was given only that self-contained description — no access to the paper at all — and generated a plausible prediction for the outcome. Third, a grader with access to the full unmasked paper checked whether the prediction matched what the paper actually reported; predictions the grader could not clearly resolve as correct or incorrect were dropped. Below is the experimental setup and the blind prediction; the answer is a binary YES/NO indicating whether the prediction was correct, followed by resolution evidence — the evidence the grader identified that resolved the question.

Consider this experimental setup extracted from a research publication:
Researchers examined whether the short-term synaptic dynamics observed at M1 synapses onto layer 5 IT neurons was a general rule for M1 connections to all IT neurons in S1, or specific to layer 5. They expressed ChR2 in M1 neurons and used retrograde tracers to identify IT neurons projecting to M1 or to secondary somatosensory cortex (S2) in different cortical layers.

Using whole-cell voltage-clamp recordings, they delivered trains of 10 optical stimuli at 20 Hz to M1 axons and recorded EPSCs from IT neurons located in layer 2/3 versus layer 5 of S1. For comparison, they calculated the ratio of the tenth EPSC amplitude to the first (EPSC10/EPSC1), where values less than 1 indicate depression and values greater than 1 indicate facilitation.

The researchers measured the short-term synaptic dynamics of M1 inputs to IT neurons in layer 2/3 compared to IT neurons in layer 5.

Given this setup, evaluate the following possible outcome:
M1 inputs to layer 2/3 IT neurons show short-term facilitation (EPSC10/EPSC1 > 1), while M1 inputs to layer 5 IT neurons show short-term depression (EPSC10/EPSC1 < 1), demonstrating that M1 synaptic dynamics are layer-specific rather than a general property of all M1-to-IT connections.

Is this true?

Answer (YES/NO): YES